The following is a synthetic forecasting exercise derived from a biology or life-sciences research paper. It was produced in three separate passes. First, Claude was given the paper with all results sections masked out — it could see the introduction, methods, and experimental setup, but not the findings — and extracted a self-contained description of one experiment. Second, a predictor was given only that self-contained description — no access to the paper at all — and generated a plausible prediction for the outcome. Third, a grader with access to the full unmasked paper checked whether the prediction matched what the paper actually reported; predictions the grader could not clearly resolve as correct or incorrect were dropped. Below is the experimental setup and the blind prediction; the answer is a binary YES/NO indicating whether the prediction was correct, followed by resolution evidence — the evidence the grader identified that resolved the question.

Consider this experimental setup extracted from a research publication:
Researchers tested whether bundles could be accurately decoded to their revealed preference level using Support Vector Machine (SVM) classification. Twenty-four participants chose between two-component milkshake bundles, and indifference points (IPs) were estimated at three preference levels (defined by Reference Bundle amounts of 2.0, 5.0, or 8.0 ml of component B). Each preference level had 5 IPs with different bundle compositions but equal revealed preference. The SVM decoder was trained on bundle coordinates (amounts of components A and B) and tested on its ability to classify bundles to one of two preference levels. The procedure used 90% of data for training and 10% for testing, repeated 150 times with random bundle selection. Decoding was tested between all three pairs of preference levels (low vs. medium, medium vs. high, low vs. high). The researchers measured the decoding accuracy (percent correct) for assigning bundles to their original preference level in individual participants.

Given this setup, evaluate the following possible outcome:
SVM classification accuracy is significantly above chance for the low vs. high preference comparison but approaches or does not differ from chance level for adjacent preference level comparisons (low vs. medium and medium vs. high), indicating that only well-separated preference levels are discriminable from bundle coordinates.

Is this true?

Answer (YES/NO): NO